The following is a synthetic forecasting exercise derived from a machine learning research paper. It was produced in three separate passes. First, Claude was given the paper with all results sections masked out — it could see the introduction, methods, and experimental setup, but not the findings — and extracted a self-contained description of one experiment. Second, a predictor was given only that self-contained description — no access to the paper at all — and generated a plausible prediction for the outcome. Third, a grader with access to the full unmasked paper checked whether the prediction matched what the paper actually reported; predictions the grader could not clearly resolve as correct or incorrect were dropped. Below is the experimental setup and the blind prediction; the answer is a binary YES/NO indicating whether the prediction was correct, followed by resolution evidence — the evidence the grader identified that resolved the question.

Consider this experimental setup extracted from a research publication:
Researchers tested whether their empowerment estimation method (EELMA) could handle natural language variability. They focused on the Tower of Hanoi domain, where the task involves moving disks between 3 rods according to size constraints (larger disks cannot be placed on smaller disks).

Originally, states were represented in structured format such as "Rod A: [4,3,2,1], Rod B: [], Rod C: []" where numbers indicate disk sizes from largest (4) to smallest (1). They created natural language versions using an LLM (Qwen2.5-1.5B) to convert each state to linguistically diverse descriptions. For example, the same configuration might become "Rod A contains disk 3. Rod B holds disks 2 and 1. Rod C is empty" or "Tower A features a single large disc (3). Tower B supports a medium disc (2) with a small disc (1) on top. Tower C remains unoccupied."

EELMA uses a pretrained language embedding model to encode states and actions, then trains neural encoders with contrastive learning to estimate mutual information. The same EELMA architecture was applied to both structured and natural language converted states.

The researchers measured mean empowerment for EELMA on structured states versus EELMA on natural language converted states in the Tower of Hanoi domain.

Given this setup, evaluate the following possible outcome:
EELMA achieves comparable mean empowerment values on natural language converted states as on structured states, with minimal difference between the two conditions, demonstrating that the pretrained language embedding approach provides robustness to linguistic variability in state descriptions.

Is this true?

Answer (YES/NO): NO